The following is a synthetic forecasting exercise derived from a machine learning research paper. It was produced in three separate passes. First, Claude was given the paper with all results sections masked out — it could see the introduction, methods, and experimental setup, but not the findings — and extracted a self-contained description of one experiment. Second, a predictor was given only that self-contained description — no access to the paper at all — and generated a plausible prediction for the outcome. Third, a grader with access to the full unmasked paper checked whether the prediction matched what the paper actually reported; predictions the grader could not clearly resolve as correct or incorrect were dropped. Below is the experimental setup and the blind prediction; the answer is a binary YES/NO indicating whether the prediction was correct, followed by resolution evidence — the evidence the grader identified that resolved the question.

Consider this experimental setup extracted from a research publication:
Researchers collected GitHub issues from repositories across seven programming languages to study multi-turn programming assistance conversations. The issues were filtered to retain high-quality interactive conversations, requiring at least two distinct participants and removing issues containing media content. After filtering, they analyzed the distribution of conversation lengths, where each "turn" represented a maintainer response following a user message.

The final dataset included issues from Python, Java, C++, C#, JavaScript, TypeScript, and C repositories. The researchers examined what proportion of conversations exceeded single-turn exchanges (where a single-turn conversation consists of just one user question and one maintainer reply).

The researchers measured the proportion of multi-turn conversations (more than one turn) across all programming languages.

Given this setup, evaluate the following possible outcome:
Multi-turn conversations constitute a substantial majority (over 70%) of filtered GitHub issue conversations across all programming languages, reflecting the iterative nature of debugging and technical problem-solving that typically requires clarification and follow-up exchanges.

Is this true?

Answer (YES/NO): NO